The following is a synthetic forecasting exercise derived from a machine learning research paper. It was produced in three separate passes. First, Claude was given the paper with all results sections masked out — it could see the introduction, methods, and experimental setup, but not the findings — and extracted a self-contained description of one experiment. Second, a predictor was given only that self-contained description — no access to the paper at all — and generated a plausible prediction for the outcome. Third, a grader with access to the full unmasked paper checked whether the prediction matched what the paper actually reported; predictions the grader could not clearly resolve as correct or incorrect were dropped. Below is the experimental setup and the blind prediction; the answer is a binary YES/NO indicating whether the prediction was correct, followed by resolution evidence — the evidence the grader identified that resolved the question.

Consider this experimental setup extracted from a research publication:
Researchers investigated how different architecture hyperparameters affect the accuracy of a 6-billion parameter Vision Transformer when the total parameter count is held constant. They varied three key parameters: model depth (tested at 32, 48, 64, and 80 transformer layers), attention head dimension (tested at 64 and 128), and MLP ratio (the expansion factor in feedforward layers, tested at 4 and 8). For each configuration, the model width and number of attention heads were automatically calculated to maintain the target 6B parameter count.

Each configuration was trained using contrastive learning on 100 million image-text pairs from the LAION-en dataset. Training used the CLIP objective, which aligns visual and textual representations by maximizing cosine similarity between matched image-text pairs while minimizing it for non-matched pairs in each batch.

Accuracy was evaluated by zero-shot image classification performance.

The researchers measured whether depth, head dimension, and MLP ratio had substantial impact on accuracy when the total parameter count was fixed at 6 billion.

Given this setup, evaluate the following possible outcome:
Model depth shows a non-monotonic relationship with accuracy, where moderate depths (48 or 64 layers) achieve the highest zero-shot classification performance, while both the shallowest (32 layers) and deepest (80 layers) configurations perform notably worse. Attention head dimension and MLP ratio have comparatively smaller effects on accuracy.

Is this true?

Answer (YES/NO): NO